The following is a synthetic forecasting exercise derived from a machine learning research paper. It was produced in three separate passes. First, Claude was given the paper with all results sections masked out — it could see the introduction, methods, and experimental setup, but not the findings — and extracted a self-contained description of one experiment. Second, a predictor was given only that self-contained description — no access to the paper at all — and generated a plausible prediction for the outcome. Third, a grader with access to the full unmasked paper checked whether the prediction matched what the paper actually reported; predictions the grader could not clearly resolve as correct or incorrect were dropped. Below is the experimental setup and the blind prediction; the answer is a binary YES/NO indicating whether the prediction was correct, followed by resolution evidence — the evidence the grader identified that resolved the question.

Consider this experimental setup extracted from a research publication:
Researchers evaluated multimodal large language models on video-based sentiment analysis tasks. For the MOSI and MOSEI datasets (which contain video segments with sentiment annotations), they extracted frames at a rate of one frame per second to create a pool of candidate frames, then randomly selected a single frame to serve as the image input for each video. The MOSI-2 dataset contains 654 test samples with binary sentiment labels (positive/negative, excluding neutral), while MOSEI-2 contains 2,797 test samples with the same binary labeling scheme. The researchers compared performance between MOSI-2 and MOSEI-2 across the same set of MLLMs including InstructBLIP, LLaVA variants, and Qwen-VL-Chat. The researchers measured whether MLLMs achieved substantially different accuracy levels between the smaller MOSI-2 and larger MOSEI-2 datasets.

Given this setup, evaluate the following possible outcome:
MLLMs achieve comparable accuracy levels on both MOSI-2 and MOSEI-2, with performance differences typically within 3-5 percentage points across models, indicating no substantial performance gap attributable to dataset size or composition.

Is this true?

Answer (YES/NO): NO